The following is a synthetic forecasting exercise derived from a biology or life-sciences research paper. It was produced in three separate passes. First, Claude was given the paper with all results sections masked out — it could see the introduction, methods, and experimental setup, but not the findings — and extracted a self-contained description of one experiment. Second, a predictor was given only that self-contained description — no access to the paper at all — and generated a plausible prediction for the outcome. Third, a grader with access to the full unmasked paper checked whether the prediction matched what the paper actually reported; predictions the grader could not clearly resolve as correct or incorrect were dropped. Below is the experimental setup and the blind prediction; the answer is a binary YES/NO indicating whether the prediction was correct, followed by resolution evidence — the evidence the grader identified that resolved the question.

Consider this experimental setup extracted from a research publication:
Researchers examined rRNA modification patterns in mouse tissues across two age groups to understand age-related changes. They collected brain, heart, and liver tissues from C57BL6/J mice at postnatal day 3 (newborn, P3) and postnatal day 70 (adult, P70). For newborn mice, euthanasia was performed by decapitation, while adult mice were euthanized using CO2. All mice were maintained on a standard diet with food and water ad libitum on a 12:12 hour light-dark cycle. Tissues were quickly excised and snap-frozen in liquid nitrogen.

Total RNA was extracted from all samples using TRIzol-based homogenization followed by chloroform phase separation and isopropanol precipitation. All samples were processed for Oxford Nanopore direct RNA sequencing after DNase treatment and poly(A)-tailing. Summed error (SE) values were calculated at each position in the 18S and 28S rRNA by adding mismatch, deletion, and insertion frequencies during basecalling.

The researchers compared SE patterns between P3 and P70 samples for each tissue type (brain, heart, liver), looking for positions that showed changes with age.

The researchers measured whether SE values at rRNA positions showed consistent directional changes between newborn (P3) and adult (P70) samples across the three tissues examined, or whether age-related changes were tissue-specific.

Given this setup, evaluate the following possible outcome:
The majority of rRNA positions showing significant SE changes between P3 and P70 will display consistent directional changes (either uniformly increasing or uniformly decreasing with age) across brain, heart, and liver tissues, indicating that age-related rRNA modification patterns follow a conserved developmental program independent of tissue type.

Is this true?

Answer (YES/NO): NO